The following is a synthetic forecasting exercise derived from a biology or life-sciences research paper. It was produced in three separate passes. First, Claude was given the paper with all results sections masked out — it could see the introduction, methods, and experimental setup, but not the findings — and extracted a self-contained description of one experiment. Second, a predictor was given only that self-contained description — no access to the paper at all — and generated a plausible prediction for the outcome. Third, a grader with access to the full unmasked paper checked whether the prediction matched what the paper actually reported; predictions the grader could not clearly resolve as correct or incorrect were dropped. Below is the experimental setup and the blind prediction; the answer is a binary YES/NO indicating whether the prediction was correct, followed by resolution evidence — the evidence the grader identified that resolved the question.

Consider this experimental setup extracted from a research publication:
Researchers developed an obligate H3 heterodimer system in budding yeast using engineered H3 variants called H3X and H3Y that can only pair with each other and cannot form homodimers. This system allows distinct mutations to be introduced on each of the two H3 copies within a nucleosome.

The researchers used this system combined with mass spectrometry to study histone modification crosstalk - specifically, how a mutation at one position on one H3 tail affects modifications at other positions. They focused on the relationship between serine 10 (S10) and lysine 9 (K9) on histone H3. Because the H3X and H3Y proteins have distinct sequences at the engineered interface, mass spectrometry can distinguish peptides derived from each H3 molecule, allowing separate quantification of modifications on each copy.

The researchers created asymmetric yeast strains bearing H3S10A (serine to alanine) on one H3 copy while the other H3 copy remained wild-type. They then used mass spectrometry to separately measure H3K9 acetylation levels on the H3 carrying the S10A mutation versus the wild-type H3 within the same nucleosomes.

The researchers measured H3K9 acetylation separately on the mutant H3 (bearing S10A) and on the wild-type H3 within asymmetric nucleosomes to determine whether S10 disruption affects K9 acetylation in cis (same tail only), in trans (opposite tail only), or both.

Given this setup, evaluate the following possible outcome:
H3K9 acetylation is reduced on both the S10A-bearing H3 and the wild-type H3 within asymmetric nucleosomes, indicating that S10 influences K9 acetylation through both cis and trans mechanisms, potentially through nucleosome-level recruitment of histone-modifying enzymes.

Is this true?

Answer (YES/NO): NO